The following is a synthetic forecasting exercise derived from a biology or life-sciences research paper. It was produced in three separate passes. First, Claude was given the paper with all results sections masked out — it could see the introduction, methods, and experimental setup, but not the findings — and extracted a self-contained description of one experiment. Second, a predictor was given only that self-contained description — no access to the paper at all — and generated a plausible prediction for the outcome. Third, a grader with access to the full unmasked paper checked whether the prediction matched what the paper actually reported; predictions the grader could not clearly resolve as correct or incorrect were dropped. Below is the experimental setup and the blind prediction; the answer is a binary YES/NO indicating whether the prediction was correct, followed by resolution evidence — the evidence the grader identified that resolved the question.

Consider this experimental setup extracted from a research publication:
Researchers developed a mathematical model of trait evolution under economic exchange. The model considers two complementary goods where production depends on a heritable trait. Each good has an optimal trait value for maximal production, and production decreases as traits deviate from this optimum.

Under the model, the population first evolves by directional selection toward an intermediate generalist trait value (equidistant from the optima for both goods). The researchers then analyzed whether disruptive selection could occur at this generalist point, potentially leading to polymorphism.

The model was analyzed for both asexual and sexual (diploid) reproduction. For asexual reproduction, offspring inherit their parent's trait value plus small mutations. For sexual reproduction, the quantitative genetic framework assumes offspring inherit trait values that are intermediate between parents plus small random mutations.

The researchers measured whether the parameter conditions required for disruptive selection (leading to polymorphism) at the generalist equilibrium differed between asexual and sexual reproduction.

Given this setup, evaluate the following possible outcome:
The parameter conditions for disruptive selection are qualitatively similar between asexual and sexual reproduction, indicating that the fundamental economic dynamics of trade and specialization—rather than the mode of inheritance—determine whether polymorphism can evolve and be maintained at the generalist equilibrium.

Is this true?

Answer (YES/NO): YES